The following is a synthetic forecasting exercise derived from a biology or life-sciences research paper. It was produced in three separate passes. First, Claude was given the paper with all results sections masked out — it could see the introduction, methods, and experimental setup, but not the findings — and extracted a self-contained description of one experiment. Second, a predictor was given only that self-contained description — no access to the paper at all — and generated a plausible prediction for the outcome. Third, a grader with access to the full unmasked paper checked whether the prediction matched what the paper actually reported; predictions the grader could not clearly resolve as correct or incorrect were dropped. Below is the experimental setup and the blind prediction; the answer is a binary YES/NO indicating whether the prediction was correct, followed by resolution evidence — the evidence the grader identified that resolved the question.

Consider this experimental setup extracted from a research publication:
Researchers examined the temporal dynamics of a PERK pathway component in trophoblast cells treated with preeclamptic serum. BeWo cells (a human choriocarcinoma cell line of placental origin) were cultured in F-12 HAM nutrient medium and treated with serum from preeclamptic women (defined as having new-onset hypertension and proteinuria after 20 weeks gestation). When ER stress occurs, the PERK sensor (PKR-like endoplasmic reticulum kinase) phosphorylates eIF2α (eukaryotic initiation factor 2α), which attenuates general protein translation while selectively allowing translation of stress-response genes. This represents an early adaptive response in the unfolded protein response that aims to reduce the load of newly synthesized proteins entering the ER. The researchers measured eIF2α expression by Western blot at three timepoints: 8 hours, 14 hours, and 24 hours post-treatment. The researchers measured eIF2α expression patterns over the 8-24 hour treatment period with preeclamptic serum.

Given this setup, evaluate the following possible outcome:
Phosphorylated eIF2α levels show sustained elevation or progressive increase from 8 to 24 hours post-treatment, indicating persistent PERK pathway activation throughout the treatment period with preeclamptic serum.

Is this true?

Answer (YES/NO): YES